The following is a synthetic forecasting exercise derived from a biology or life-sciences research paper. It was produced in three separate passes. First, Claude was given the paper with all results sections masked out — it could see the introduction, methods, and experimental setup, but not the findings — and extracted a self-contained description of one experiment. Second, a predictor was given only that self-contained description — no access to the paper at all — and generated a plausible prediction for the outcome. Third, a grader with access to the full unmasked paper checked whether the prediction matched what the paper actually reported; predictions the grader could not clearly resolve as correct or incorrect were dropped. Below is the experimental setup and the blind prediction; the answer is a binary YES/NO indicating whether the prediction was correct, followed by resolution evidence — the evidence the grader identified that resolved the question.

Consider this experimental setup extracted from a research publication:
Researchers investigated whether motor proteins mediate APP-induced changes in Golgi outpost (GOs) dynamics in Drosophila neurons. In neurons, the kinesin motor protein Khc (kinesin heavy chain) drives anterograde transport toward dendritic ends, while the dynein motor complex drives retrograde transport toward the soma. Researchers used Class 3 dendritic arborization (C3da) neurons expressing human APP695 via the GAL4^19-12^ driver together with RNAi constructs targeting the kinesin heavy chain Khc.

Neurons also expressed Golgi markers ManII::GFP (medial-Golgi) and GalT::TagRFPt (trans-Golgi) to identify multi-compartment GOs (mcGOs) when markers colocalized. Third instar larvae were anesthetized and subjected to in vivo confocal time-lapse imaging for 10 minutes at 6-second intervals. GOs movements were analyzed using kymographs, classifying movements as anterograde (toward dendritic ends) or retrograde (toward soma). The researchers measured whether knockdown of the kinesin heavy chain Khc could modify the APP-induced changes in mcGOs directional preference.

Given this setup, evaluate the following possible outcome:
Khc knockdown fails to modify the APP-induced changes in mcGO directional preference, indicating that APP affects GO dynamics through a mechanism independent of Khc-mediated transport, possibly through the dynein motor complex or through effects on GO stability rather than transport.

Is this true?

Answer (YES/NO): YES